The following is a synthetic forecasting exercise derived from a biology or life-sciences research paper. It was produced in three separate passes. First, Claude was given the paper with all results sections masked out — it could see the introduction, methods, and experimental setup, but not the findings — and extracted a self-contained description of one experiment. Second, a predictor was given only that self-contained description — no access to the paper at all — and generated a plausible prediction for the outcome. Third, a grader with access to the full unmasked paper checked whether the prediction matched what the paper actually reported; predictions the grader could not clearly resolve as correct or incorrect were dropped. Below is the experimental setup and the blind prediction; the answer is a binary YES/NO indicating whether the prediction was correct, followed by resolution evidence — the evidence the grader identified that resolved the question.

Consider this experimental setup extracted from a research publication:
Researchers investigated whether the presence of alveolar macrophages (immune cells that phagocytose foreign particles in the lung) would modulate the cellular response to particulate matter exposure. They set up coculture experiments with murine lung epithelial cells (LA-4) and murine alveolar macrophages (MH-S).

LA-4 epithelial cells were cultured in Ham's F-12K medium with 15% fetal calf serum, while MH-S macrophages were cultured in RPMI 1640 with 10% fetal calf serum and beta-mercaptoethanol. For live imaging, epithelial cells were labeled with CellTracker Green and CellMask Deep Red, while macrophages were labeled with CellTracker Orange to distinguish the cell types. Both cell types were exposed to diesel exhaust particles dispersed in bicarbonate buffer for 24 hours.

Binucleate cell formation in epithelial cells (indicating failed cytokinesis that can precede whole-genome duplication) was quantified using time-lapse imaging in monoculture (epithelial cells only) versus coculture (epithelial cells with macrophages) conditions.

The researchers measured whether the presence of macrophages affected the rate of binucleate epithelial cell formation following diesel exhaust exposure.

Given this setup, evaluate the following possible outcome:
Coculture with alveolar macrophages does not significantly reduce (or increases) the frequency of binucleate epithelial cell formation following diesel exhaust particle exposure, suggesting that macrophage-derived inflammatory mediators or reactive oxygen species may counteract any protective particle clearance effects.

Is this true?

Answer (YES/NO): YES